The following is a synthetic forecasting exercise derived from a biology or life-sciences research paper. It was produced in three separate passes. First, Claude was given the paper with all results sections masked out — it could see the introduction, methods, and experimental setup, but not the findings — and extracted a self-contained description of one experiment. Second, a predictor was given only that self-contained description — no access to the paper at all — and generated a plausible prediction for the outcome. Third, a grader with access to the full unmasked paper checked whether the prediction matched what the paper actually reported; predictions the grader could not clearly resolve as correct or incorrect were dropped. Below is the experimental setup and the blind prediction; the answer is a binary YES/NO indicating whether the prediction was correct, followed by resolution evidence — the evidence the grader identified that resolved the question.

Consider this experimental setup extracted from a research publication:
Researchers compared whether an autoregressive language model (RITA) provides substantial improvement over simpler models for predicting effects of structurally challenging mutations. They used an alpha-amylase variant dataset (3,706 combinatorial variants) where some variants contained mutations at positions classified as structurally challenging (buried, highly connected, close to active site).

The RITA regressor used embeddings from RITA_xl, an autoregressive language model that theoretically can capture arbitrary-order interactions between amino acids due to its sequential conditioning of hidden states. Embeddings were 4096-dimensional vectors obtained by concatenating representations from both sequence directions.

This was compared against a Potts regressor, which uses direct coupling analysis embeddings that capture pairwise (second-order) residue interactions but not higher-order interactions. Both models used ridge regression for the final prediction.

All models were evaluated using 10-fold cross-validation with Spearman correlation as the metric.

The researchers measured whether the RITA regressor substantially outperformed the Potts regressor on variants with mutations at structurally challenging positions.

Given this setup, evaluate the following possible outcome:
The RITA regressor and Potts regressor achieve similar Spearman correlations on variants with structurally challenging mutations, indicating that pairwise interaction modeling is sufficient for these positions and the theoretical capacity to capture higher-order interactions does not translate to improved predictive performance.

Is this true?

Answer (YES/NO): YES